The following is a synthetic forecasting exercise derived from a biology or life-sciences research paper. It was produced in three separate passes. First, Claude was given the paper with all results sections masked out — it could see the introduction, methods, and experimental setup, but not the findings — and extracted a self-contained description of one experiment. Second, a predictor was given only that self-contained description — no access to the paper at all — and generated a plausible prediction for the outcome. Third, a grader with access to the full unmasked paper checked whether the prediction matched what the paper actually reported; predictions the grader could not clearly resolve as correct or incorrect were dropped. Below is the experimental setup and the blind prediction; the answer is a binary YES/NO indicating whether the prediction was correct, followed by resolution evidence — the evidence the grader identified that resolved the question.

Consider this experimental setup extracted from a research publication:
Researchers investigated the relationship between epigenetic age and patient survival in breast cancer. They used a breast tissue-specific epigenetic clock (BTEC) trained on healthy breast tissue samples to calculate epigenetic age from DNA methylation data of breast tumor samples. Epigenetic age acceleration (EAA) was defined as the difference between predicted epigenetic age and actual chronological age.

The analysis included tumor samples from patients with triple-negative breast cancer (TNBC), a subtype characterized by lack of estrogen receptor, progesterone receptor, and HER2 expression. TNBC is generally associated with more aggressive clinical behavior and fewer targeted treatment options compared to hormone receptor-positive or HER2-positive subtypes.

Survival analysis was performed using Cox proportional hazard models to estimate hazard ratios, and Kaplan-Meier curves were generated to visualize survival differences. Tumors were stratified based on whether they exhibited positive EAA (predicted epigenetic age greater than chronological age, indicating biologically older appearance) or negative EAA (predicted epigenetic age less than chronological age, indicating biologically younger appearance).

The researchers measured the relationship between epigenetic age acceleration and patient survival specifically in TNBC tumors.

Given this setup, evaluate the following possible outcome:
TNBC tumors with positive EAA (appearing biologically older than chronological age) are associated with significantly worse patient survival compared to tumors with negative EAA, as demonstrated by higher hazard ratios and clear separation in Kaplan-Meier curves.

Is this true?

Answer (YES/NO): YES